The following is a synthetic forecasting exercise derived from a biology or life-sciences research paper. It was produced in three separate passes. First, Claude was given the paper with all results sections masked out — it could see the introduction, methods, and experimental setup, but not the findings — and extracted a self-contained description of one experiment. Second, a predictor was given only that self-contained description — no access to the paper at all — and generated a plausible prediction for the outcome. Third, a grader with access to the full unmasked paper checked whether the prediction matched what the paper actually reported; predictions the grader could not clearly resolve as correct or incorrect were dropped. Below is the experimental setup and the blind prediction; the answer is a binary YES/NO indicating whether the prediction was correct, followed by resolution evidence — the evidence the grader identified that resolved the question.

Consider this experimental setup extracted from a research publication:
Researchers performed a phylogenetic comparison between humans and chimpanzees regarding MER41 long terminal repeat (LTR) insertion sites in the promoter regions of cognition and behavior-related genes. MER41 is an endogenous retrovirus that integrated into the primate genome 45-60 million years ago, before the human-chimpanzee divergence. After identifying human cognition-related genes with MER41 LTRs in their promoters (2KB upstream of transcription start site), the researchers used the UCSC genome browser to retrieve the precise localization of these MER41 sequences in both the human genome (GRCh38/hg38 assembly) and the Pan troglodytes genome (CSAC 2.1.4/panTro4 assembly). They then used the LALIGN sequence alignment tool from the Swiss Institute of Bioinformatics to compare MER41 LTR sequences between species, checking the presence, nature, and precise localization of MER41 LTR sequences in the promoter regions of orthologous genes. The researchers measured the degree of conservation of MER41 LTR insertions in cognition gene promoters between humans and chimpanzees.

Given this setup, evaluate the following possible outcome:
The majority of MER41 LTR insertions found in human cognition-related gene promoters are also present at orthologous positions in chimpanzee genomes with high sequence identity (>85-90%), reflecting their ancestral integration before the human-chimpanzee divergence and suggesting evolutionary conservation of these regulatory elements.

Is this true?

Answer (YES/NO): YES